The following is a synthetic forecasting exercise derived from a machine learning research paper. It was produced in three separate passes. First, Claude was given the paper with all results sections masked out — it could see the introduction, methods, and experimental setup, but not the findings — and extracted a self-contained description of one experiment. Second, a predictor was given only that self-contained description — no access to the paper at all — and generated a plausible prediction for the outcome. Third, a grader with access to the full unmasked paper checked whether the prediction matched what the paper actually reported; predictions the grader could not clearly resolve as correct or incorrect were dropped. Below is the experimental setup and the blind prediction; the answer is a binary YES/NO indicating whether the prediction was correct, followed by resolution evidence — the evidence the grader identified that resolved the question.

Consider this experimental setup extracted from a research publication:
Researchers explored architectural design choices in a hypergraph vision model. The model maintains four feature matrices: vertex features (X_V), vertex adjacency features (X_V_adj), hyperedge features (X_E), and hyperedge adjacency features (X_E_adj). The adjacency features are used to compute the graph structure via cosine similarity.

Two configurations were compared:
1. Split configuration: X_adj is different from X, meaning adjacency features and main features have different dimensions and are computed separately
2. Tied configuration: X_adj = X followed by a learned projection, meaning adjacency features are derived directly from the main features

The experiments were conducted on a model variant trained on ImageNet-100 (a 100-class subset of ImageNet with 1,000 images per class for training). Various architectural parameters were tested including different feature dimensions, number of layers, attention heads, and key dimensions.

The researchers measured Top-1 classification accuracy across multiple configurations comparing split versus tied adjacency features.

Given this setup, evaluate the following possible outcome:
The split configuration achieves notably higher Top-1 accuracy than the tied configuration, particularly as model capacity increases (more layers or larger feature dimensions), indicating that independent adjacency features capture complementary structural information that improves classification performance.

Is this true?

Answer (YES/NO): NO